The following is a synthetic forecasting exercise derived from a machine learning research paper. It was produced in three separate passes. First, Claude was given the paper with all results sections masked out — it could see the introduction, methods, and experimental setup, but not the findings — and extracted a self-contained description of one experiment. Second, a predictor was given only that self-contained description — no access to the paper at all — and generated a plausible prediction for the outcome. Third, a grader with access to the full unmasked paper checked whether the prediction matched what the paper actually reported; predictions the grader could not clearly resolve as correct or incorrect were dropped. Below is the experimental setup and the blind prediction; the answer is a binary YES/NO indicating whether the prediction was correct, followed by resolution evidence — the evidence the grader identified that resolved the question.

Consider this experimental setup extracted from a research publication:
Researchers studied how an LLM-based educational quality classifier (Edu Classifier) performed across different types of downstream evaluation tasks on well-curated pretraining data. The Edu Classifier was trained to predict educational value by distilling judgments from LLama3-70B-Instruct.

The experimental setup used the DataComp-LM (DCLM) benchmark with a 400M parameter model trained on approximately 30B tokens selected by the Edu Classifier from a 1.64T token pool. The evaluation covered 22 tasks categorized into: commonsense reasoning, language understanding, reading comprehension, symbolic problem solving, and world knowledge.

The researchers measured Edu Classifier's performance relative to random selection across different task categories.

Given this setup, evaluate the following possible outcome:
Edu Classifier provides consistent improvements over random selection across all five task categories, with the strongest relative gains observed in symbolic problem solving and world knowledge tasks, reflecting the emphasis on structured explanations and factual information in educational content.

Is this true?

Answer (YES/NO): NO